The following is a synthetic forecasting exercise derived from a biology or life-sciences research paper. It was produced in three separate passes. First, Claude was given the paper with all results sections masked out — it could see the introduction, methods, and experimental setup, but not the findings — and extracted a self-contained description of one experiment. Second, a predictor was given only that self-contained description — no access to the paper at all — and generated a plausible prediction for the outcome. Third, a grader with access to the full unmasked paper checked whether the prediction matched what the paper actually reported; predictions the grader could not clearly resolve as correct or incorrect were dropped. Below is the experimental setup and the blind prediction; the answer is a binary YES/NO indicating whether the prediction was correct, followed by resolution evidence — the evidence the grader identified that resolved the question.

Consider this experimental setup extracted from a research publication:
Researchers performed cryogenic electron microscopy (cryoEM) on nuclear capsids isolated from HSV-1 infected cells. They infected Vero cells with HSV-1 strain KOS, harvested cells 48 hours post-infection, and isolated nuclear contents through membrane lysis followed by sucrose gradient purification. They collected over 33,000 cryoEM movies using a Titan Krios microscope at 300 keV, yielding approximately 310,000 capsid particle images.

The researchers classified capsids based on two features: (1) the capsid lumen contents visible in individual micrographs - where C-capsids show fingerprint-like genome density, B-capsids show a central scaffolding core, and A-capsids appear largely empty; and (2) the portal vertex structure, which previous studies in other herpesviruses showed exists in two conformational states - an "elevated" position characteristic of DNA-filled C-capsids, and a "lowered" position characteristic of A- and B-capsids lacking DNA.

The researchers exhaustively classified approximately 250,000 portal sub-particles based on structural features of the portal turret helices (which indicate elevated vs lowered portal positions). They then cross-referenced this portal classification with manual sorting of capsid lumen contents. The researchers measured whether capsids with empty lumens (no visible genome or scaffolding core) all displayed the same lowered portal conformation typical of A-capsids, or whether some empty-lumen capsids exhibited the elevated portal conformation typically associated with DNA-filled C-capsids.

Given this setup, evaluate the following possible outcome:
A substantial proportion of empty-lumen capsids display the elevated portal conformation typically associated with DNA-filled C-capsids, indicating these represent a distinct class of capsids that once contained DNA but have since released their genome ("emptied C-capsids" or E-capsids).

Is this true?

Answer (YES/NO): YES